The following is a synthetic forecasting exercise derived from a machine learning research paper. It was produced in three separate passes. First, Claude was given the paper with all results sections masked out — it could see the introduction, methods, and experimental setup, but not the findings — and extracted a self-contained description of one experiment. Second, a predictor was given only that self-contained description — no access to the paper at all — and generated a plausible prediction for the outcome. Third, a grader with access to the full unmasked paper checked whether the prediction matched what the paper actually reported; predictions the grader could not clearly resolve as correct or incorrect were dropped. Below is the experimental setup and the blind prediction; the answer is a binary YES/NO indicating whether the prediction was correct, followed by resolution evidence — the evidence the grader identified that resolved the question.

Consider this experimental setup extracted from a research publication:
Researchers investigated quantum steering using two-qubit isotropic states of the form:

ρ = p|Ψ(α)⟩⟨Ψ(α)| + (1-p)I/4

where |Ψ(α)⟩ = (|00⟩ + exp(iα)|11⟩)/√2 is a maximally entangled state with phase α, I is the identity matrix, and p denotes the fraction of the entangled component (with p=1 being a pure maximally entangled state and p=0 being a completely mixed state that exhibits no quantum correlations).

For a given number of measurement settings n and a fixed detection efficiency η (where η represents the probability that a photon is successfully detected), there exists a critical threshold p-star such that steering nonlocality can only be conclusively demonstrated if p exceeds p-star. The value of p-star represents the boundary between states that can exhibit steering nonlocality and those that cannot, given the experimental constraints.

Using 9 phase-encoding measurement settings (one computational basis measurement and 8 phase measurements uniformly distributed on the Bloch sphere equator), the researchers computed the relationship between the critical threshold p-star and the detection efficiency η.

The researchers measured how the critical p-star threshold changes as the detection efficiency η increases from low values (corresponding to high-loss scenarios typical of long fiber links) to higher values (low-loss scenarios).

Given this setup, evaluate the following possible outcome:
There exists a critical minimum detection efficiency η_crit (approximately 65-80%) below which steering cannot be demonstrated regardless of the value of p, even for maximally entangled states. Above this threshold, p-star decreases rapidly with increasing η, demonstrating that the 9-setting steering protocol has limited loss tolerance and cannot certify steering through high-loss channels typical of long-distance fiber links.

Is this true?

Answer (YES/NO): NO